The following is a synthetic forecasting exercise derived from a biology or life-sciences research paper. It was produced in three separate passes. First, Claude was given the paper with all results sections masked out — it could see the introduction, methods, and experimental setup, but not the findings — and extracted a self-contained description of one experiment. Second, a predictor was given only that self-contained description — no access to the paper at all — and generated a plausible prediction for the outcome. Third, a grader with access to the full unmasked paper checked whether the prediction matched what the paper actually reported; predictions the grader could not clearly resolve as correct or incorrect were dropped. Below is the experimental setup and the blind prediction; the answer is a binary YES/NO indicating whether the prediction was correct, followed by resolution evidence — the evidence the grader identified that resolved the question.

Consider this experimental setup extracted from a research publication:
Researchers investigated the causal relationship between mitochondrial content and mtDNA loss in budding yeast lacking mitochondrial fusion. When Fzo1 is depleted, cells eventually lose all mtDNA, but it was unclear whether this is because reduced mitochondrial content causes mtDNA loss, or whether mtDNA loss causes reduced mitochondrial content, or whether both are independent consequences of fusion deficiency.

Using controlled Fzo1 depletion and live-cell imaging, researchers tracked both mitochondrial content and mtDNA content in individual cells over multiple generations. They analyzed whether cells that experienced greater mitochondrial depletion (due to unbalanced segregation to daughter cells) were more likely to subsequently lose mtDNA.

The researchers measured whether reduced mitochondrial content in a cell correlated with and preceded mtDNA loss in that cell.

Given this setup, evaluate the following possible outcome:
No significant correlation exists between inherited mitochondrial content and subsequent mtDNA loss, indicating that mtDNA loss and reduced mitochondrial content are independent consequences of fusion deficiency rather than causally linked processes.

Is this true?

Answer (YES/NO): NO